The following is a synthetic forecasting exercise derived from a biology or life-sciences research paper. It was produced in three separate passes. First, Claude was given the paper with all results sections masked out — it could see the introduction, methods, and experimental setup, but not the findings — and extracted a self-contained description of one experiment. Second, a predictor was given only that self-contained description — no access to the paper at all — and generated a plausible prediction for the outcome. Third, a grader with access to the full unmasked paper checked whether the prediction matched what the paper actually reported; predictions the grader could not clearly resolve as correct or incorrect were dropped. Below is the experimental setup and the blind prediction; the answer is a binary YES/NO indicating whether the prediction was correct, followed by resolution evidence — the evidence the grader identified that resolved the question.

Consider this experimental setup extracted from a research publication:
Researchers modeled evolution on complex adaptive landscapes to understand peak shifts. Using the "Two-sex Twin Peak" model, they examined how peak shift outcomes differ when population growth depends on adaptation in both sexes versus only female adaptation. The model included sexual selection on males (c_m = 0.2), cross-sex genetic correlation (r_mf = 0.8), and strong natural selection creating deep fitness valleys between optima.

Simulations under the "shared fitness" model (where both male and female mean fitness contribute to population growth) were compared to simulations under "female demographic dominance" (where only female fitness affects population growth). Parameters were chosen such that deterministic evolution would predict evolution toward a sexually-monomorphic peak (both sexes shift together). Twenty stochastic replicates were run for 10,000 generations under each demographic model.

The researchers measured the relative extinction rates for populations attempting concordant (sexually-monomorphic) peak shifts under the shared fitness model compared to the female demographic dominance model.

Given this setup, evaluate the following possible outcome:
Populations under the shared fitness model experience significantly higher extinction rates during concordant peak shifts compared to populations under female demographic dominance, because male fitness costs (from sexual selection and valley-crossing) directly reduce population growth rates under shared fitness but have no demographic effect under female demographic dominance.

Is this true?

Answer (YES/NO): YES